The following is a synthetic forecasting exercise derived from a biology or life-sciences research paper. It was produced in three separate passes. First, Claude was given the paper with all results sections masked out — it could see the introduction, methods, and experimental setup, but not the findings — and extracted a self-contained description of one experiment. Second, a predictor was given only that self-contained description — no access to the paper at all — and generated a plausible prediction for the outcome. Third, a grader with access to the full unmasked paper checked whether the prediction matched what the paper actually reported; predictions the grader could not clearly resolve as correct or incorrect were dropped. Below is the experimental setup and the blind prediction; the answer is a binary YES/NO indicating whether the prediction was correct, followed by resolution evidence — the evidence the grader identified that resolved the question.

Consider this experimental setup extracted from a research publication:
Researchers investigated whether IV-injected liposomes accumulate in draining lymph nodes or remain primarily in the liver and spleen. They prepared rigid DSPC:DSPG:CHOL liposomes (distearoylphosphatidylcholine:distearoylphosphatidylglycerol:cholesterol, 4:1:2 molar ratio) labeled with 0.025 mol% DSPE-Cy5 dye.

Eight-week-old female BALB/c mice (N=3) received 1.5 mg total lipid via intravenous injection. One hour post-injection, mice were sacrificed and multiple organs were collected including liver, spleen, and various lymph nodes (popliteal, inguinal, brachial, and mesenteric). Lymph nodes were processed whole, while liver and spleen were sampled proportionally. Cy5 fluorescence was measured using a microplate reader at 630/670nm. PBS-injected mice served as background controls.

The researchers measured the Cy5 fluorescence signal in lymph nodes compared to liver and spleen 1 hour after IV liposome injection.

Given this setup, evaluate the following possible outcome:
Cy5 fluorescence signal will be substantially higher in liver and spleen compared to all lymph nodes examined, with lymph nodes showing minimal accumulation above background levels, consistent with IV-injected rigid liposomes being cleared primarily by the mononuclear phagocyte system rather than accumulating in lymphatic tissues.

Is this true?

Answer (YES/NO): YES